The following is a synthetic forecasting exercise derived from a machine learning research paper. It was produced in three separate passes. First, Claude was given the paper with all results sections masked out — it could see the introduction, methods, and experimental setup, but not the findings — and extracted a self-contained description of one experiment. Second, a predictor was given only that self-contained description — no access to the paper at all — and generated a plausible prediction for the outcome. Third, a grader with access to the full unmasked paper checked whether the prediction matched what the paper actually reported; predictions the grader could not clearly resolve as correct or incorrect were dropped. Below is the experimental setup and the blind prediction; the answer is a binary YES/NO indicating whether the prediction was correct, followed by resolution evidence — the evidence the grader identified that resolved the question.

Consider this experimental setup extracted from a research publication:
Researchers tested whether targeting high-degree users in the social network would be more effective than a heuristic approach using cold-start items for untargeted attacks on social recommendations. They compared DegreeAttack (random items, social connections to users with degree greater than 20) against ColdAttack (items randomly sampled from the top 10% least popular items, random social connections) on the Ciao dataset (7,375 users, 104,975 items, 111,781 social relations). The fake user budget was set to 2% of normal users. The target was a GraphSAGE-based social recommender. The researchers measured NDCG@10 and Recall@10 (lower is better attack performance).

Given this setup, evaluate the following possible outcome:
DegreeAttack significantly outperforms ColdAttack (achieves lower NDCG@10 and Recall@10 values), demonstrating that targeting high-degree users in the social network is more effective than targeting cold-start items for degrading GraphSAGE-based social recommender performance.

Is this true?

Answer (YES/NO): YES